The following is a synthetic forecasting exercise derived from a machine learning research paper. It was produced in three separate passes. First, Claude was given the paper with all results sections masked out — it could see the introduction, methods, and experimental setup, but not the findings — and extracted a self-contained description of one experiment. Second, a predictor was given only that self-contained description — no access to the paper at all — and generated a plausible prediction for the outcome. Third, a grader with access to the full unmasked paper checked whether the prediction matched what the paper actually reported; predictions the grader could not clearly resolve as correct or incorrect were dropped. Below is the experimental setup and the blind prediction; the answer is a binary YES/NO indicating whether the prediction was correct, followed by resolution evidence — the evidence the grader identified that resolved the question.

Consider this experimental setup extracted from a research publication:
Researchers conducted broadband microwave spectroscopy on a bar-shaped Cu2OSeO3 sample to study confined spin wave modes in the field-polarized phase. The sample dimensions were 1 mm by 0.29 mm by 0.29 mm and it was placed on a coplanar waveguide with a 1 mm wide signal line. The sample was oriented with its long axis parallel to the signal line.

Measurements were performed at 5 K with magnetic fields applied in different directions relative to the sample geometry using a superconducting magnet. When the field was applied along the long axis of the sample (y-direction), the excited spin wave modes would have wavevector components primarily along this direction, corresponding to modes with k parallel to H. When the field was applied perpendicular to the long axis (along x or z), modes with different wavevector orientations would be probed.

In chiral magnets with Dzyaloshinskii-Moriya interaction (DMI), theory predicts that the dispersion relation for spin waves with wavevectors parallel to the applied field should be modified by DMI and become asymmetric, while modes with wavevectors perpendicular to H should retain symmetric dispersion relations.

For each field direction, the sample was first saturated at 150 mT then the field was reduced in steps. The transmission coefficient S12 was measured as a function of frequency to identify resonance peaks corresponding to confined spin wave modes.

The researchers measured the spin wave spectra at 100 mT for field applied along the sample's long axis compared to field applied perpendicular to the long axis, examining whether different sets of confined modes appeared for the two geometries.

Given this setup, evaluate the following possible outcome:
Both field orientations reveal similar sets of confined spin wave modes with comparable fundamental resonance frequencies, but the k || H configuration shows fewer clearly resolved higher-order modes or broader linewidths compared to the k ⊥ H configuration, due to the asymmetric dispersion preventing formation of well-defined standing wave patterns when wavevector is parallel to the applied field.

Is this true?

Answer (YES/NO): NO